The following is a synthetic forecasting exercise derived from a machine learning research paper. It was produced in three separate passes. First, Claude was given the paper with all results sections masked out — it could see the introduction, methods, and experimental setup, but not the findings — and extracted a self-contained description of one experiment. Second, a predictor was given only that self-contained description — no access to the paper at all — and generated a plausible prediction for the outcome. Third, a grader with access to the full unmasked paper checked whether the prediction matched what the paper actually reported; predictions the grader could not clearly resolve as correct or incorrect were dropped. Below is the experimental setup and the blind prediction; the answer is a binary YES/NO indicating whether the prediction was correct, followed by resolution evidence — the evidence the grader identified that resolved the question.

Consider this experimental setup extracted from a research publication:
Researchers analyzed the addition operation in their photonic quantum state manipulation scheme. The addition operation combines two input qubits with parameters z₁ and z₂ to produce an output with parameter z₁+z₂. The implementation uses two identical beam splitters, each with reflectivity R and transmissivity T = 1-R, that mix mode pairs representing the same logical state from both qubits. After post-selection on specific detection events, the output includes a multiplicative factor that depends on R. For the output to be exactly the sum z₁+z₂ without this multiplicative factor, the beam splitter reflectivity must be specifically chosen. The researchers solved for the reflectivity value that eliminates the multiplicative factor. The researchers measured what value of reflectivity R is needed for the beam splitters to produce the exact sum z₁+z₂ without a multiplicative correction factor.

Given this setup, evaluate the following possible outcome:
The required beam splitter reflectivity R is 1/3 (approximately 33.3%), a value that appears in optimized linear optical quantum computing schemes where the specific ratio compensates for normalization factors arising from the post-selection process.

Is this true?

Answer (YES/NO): NO